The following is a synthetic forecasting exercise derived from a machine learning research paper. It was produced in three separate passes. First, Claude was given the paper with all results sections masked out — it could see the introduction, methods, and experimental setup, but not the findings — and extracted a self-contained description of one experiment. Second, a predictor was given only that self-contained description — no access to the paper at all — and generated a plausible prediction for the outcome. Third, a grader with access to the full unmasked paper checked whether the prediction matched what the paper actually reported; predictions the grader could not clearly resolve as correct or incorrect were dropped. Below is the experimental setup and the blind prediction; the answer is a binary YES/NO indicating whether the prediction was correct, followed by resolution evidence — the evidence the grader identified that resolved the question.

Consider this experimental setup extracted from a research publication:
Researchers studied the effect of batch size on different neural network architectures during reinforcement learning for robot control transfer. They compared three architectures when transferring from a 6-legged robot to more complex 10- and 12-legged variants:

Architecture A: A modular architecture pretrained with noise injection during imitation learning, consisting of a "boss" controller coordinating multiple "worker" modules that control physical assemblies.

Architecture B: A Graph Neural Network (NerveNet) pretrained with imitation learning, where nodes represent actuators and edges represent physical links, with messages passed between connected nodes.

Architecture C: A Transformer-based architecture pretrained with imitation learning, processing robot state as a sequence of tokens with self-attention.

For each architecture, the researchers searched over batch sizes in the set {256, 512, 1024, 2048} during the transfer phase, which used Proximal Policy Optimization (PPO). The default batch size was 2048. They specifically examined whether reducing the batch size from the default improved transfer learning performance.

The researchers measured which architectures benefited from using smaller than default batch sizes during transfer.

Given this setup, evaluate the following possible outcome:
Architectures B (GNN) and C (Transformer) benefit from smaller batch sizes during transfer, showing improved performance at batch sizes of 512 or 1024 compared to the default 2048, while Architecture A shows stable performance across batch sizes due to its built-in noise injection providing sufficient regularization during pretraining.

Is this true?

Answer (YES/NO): NO